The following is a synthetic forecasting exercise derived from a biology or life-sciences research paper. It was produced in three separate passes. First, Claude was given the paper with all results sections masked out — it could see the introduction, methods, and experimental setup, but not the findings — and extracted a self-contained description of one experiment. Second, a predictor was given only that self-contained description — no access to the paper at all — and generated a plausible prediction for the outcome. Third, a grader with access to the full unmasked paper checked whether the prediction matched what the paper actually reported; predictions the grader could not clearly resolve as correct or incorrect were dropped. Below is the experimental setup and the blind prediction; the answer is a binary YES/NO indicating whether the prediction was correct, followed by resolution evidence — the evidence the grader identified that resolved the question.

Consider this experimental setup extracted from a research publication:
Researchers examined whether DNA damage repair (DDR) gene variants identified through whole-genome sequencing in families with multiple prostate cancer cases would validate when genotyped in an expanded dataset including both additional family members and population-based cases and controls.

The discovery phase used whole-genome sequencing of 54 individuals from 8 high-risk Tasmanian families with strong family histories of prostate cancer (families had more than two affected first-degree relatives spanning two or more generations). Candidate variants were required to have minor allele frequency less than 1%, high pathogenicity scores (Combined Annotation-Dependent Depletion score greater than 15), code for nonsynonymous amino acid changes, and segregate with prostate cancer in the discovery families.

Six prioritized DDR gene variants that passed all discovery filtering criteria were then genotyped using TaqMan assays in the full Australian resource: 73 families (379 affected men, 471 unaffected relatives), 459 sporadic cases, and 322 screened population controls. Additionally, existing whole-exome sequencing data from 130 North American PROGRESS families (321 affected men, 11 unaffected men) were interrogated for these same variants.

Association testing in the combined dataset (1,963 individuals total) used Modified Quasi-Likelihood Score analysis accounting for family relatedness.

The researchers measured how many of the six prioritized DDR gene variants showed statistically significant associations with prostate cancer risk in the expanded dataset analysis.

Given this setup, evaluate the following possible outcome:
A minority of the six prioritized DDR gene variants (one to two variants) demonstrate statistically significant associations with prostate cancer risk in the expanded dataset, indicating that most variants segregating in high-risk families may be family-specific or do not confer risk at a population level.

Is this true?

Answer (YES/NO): YES